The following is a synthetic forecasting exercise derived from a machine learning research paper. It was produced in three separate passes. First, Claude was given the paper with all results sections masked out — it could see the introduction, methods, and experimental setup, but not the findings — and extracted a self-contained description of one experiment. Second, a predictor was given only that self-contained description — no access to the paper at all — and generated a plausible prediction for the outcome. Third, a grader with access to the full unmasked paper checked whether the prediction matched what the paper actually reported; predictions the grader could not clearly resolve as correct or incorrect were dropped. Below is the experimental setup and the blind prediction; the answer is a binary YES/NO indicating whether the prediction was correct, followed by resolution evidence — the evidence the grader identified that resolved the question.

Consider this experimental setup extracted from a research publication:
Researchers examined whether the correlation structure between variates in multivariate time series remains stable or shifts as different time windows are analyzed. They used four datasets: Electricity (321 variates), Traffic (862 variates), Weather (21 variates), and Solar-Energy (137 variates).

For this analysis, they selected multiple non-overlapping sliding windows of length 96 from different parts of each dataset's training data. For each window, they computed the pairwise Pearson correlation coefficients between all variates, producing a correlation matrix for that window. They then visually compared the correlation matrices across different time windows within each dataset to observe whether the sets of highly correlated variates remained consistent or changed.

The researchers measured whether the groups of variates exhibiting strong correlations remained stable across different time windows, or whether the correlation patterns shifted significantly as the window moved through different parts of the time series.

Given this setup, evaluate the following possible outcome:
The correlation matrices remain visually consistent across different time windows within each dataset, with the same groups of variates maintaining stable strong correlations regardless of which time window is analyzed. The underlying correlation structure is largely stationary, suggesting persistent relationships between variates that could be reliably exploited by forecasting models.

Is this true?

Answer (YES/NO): NO